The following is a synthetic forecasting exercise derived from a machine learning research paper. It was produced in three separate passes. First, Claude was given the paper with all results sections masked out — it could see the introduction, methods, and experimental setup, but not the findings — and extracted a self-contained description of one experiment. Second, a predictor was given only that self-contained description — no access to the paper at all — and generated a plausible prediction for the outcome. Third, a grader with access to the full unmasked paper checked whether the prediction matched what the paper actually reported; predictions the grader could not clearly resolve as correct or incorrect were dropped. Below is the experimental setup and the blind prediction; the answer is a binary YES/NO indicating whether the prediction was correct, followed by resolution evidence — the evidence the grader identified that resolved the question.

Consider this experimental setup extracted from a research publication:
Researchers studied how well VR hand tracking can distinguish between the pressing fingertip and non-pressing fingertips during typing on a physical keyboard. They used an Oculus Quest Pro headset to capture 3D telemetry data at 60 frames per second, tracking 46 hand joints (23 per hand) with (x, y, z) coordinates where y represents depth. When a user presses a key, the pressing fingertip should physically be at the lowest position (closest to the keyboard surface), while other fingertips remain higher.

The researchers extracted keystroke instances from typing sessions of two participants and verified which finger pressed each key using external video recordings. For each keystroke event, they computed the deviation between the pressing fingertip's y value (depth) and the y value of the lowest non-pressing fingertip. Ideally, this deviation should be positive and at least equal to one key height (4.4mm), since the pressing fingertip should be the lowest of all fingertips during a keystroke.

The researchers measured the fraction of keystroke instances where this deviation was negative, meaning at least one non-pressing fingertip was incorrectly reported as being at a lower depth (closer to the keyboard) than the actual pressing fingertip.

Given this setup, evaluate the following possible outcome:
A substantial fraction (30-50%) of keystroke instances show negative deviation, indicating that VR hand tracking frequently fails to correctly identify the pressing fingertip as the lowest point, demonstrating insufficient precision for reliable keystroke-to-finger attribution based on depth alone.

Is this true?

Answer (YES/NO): YES